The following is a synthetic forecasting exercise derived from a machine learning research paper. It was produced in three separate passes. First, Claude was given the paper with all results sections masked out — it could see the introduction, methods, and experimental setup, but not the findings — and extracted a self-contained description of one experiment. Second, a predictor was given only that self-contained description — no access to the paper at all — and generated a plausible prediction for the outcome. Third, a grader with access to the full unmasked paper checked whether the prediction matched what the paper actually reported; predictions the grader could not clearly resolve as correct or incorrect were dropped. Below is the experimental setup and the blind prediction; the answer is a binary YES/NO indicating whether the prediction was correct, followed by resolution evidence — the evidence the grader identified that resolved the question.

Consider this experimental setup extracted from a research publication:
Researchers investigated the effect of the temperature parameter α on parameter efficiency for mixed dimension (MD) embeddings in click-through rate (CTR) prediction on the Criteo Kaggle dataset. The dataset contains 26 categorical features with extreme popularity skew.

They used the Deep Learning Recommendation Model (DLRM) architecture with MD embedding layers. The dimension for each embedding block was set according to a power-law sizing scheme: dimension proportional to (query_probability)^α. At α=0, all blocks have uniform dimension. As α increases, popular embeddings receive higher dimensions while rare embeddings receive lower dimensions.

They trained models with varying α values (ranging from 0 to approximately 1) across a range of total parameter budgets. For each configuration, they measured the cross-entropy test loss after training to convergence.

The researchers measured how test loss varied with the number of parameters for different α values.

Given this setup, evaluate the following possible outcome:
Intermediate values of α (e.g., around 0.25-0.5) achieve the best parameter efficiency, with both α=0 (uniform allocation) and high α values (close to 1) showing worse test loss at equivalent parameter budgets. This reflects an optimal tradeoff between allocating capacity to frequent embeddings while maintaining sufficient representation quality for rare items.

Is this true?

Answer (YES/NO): NO